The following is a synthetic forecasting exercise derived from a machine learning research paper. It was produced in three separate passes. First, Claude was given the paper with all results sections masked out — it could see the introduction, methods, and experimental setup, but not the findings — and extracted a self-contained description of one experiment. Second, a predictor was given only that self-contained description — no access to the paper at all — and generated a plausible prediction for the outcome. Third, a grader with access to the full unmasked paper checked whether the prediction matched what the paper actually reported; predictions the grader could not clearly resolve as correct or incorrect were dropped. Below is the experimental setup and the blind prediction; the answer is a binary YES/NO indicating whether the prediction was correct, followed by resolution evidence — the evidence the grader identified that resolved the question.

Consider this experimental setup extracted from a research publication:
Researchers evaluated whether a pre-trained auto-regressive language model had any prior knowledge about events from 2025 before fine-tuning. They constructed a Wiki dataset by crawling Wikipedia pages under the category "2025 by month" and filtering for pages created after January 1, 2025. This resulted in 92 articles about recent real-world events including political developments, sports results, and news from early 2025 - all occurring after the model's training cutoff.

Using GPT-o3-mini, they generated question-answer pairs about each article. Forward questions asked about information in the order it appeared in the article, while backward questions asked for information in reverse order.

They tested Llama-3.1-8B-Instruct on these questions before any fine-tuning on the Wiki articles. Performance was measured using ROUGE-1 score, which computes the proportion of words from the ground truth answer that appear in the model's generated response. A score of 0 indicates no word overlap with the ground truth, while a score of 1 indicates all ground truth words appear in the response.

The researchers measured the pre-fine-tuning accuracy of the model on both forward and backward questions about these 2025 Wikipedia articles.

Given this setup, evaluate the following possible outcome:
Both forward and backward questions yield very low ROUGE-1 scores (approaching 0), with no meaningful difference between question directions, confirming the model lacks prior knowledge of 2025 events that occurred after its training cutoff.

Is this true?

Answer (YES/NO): NO